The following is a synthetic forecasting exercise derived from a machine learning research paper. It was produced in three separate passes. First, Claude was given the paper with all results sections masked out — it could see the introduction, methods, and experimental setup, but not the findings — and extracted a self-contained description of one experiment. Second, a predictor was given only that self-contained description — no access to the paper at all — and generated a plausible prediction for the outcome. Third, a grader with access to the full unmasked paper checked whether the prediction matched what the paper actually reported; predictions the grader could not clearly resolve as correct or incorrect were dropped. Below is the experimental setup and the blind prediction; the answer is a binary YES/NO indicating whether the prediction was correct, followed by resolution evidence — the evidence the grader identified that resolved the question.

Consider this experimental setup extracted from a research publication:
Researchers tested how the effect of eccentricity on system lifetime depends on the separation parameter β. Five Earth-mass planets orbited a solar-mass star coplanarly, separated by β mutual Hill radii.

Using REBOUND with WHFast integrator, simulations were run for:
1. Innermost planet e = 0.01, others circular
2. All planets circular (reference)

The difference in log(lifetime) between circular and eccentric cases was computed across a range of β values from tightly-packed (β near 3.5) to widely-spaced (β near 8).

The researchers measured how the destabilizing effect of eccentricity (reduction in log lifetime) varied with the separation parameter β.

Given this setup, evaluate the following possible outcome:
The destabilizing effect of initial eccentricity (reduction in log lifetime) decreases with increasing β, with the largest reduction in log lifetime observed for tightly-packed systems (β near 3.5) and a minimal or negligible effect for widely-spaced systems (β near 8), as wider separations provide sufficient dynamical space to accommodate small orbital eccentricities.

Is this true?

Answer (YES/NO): NO